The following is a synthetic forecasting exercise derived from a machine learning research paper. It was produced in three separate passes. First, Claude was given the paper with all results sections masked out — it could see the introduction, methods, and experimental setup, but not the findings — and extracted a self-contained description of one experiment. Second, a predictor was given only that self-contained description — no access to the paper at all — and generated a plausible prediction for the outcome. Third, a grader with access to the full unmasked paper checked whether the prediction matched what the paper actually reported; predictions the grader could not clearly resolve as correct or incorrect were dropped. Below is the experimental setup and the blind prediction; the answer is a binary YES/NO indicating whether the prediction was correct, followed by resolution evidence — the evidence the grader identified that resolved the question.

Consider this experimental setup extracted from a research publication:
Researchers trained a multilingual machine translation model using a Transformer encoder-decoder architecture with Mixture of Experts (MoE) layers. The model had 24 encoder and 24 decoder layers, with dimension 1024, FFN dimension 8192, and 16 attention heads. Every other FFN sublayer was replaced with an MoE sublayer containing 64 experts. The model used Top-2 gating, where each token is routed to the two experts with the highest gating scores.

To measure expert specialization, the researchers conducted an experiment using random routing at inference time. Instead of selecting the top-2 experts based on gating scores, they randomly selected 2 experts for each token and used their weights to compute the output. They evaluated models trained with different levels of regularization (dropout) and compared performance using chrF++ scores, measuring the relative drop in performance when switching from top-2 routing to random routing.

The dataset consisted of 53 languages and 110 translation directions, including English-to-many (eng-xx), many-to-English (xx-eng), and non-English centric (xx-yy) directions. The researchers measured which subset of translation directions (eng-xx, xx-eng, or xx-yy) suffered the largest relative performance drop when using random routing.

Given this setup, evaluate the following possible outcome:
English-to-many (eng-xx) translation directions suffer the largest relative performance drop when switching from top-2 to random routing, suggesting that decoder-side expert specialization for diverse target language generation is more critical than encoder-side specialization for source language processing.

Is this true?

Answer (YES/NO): NO